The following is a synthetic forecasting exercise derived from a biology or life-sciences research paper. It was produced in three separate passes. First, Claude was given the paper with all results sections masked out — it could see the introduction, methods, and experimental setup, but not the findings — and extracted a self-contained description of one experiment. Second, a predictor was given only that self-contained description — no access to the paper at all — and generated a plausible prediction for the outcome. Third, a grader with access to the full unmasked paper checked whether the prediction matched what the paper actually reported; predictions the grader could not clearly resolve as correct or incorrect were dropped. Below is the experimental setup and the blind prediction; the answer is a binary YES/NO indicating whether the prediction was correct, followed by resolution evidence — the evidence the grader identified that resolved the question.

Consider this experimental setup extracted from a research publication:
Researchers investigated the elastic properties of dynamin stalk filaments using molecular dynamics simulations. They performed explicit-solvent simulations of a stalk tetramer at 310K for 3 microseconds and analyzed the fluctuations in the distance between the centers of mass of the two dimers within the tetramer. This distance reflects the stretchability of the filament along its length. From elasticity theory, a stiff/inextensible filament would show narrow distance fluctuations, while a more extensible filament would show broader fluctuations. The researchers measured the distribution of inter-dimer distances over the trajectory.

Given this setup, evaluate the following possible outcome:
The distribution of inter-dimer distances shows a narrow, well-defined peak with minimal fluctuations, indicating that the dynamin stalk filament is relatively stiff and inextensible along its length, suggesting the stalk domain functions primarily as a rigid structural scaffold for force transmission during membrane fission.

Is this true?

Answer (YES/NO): YES